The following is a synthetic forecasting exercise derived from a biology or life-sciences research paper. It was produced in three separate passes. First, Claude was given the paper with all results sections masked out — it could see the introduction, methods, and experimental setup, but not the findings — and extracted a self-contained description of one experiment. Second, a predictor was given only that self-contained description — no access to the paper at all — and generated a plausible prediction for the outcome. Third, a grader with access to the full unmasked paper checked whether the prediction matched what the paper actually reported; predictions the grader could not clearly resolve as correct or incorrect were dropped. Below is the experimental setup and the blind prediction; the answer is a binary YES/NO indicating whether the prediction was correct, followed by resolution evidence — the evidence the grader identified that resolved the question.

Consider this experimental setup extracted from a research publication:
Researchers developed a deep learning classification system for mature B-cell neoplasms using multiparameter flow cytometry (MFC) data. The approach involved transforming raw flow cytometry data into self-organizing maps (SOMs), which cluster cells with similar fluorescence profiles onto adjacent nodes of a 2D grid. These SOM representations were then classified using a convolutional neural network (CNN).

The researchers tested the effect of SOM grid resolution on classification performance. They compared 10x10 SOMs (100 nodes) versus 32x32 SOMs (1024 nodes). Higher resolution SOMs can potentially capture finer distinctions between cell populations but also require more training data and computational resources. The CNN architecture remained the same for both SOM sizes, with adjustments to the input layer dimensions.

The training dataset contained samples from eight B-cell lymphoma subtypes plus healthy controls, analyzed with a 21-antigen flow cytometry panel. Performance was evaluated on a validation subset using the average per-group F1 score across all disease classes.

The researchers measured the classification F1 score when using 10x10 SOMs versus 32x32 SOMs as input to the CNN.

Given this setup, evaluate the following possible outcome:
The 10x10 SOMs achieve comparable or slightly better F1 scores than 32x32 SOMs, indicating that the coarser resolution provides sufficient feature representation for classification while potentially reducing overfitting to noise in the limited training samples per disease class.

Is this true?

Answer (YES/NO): NO